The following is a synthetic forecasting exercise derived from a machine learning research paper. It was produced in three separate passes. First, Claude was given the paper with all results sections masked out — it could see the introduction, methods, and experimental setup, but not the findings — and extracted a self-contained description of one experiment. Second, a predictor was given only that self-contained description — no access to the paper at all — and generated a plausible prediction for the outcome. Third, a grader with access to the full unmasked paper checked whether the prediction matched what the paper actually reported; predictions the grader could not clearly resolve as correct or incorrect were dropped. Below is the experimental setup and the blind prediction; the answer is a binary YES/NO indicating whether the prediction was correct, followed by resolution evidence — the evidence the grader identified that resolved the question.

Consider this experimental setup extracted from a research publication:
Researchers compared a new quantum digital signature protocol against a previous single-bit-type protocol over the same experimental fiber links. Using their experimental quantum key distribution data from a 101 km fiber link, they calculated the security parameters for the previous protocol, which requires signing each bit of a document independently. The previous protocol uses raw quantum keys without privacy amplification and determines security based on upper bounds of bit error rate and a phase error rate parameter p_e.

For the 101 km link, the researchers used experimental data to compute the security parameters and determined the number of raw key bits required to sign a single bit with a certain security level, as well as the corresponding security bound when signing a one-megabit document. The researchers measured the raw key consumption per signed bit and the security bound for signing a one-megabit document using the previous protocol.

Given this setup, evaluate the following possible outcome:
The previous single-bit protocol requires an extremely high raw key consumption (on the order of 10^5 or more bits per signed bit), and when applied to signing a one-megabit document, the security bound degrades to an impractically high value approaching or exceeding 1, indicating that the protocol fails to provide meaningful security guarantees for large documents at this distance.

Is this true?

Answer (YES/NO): NO